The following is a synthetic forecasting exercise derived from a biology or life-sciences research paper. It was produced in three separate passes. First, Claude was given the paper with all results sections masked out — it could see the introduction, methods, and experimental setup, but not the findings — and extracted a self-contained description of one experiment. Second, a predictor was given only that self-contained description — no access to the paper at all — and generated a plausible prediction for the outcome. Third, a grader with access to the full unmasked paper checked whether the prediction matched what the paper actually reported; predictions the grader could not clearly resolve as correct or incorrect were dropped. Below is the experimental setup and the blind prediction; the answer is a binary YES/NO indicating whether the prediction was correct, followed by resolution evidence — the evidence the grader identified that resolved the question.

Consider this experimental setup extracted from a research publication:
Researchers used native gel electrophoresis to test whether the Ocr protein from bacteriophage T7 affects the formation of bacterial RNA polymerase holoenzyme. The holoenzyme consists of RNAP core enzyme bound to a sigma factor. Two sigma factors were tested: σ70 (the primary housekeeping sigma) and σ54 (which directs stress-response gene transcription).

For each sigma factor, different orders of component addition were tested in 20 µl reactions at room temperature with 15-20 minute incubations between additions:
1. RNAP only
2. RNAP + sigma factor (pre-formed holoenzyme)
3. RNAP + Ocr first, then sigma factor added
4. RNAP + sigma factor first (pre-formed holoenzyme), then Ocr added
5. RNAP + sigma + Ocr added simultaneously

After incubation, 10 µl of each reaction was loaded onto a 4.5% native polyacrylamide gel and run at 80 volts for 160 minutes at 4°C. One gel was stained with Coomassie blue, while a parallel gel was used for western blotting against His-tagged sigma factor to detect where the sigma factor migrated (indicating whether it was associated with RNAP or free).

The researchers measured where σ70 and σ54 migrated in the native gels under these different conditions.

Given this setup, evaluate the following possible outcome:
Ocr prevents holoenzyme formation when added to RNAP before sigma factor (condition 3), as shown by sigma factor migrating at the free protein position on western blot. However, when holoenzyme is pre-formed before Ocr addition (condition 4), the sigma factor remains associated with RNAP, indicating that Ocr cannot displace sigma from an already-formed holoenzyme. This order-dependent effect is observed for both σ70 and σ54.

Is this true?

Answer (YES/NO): NO